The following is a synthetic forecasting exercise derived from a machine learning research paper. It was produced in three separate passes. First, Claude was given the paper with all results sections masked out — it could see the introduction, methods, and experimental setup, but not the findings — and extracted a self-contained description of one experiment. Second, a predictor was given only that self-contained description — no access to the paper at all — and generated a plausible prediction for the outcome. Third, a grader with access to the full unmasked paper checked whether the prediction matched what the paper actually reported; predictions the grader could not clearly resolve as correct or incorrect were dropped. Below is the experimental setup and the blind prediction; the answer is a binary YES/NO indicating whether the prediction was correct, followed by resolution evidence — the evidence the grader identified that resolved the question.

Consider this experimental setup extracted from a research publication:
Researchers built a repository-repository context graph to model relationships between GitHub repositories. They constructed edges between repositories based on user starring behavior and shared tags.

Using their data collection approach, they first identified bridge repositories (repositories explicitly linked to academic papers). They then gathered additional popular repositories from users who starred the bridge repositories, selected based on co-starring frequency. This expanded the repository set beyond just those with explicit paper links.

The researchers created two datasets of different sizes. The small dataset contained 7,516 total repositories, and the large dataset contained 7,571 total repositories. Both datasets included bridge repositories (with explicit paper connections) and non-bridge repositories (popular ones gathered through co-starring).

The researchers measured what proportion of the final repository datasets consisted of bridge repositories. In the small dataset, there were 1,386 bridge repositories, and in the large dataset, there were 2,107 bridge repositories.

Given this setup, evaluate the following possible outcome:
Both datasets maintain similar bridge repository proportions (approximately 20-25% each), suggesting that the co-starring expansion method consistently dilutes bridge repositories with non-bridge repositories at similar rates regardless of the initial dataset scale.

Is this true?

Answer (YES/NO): NO